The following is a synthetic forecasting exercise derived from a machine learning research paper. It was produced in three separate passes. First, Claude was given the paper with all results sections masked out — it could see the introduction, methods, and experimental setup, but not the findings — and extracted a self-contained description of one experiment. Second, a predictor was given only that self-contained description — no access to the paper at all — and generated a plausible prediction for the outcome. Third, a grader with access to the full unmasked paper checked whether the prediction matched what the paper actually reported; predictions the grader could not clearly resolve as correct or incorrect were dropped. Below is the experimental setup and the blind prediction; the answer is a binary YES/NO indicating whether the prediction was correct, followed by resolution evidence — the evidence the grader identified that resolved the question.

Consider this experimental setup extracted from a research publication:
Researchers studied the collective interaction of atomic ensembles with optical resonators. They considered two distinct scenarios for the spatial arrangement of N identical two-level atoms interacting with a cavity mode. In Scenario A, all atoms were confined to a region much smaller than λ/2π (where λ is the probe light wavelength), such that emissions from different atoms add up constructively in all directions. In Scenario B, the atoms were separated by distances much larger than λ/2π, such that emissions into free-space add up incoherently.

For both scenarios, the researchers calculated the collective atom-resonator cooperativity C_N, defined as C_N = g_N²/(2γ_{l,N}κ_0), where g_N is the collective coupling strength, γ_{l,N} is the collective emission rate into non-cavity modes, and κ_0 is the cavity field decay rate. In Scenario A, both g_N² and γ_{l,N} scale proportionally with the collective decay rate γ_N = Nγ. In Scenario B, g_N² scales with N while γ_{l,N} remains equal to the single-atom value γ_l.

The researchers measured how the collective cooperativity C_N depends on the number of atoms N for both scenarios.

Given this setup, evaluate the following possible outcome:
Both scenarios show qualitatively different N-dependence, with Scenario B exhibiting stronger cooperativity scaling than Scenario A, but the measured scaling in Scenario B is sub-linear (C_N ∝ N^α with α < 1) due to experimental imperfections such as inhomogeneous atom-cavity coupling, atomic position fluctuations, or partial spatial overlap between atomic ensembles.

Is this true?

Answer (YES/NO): NO